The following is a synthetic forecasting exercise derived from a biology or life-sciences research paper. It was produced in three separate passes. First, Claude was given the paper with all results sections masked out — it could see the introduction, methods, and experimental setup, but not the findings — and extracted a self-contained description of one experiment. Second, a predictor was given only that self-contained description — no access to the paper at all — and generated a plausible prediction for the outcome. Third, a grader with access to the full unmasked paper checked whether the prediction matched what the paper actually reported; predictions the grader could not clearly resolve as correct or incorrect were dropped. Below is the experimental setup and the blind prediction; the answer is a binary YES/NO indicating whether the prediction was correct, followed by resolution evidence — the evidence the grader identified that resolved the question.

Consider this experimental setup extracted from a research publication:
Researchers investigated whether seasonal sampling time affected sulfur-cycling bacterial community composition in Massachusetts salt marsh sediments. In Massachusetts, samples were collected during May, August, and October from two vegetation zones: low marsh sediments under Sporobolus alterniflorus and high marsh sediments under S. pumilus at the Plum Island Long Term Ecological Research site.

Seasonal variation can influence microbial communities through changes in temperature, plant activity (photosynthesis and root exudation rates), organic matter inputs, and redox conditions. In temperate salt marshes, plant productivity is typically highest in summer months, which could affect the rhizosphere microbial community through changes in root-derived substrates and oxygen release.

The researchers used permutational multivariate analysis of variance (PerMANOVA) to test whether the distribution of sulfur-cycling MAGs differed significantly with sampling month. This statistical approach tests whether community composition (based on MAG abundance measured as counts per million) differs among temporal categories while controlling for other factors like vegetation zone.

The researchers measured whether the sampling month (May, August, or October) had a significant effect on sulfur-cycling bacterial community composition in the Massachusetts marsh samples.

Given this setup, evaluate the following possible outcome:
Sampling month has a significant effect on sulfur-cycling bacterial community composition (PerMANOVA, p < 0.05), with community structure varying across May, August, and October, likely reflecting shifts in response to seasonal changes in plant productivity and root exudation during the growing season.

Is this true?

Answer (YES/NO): NO